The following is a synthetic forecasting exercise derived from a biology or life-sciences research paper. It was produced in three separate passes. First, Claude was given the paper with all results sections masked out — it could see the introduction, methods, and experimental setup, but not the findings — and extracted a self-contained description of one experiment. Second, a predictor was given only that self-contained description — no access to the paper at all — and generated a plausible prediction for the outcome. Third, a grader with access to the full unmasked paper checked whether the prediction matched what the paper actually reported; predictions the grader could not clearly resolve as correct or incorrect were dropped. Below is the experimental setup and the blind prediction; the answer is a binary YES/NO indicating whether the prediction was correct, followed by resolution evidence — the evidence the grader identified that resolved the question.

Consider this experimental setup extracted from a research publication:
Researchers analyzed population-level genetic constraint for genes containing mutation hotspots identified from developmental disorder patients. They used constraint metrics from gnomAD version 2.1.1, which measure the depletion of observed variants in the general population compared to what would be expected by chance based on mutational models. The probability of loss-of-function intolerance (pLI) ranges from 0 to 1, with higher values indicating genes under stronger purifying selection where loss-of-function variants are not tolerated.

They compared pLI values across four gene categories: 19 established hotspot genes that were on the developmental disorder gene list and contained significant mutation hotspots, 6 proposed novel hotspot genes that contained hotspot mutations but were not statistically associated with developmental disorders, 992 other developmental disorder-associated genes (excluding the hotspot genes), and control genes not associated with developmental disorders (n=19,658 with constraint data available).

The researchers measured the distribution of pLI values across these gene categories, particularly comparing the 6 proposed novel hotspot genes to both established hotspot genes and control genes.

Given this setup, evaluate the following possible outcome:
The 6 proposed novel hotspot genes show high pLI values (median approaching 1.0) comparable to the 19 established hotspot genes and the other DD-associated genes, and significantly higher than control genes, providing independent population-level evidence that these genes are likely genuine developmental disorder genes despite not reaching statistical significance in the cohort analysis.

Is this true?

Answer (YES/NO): NO